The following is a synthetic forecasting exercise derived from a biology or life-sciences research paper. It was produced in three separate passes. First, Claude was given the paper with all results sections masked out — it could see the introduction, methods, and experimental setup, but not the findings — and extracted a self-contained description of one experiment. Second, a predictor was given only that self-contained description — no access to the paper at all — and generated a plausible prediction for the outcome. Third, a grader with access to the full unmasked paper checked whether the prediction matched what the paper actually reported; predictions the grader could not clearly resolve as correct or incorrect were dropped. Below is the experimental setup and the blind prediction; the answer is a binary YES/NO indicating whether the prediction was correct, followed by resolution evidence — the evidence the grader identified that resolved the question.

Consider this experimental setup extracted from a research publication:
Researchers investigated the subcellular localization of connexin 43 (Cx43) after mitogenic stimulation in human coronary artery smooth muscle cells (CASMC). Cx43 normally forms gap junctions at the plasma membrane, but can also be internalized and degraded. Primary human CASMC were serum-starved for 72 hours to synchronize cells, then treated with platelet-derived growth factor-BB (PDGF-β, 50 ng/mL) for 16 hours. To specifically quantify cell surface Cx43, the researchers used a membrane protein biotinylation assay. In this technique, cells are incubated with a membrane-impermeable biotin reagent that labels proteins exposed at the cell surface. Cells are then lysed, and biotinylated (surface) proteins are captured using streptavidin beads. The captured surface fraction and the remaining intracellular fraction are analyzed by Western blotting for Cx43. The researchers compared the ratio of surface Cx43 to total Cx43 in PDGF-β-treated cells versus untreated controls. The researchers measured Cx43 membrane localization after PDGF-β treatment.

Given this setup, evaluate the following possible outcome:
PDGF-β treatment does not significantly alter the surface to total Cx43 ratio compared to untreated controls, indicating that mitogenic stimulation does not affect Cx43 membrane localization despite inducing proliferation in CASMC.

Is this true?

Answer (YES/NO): NO